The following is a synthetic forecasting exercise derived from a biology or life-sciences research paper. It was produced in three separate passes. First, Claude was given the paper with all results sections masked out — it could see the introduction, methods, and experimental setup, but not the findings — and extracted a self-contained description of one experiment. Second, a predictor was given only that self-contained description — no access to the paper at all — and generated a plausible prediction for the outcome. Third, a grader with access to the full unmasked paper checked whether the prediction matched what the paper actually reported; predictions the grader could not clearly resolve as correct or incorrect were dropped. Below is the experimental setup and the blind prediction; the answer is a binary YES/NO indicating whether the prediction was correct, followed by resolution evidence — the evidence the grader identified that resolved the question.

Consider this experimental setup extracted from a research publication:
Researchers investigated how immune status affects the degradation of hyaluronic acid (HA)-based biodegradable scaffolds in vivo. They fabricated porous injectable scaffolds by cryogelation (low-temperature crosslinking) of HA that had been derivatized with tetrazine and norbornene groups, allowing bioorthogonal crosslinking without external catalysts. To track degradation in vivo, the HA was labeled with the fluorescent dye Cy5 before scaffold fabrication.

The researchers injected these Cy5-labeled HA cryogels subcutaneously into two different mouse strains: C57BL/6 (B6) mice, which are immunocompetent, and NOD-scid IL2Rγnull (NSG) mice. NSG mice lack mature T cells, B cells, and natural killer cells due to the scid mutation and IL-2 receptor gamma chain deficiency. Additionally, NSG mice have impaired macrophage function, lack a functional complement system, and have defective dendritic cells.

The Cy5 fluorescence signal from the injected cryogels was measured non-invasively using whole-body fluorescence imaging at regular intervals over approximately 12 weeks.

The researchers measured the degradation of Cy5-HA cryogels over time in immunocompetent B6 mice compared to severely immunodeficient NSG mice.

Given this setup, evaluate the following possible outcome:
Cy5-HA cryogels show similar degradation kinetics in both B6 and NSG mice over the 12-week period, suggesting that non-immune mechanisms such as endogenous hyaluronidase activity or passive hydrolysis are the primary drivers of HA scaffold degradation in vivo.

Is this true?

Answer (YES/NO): NO